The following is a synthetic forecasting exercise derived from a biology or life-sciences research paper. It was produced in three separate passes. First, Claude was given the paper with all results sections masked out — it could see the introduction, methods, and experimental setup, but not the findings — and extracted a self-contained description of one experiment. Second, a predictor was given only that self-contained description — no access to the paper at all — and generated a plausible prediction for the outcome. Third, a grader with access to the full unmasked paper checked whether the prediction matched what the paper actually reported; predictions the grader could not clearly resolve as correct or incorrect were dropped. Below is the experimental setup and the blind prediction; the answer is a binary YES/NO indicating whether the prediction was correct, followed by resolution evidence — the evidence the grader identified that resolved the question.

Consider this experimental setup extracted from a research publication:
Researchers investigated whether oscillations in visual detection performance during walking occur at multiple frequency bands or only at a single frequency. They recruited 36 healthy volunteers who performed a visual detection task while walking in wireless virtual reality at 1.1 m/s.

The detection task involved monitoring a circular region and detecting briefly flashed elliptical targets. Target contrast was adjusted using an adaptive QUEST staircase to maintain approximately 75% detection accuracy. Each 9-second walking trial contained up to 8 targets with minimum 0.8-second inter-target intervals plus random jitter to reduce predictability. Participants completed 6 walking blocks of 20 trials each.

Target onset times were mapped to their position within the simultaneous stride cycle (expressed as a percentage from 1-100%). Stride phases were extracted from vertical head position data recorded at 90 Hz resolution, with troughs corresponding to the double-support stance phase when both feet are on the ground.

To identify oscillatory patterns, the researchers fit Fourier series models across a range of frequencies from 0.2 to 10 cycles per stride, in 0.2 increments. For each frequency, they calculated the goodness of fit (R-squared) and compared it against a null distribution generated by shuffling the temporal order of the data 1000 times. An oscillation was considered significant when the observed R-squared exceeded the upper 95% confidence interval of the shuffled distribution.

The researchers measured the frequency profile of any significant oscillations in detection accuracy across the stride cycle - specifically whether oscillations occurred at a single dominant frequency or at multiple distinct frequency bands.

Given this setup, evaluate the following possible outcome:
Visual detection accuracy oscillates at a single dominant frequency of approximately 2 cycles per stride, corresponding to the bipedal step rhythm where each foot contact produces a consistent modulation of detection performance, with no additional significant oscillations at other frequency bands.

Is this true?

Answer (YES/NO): NO